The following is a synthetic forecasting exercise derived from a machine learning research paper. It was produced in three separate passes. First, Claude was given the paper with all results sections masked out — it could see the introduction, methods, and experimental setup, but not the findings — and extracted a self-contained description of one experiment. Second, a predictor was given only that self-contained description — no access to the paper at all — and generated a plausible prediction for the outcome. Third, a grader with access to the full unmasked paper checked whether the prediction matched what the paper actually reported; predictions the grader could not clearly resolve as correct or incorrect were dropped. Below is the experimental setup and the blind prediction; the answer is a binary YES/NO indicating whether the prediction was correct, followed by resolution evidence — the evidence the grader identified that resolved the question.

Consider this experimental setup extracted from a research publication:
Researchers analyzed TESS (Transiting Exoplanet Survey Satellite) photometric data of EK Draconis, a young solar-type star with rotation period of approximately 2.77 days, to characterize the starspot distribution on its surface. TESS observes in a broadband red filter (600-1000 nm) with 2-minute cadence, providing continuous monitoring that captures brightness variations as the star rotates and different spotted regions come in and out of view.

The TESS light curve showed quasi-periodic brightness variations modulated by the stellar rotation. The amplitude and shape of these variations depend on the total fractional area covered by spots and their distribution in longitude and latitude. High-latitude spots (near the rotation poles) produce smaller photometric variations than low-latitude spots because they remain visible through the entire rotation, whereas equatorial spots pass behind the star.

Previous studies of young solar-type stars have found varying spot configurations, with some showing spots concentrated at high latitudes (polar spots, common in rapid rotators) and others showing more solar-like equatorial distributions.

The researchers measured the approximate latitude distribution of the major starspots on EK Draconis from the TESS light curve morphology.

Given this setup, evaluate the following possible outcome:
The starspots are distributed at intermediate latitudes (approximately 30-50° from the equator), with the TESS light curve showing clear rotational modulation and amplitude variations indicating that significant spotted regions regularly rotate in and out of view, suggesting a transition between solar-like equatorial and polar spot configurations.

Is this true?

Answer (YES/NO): NO